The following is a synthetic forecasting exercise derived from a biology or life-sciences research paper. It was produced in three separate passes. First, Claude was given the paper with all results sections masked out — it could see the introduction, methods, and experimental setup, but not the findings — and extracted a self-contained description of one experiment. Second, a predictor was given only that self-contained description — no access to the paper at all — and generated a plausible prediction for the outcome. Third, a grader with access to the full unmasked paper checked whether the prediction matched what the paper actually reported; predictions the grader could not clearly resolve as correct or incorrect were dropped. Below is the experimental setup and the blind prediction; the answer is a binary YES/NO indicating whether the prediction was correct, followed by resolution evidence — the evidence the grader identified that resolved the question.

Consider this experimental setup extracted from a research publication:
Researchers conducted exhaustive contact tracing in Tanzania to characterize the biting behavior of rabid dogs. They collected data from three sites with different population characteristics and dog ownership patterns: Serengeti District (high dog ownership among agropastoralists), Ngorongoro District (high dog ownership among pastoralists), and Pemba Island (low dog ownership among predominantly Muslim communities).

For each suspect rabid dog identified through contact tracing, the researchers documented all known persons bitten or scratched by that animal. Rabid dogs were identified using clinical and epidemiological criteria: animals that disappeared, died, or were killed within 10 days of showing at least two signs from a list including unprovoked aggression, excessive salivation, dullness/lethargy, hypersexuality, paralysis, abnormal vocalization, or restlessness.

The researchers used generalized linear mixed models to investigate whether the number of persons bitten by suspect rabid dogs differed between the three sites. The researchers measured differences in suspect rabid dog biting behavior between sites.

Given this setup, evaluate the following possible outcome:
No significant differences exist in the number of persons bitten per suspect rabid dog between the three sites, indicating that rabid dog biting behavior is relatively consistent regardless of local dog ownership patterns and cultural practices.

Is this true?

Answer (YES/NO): YES